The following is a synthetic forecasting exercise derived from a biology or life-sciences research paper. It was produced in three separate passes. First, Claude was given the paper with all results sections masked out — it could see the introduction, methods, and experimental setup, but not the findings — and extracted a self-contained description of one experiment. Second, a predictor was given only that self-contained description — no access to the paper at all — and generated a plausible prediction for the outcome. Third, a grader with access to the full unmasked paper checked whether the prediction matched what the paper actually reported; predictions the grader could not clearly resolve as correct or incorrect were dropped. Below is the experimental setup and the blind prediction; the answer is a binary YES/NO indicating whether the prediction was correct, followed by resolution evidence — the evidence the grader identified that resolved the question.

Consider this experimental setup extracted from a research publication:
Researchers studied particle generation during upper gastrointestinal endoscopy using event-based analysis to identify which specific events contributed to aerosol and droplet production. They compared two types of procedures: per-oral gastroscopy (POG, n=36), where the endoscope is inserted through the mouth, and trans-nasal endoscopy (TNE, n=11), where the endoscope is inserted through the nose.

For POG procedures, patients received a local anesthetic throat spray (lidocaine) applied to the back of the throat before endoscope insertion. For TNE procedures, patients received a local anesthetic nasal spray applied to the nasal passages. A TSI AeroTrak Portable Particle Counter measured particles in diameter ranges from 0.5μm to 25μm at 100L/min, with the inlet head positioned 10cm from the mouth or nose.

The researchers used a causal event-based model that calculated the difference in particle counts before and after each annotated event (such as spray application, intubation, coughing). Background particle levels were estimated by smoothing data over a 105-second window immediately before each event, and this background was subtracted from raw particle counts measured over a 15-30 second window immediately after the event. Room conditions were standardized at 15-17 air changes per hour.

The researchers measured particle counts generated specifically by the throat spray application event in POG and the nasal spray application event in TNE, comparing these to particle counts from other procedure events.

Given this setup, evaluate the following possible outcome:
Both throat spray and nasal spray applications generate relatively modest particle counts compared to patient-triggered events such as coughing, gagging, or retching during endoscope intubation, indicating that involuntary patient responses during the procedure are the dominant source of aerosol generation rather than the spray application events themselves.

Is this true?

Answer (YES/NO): NO